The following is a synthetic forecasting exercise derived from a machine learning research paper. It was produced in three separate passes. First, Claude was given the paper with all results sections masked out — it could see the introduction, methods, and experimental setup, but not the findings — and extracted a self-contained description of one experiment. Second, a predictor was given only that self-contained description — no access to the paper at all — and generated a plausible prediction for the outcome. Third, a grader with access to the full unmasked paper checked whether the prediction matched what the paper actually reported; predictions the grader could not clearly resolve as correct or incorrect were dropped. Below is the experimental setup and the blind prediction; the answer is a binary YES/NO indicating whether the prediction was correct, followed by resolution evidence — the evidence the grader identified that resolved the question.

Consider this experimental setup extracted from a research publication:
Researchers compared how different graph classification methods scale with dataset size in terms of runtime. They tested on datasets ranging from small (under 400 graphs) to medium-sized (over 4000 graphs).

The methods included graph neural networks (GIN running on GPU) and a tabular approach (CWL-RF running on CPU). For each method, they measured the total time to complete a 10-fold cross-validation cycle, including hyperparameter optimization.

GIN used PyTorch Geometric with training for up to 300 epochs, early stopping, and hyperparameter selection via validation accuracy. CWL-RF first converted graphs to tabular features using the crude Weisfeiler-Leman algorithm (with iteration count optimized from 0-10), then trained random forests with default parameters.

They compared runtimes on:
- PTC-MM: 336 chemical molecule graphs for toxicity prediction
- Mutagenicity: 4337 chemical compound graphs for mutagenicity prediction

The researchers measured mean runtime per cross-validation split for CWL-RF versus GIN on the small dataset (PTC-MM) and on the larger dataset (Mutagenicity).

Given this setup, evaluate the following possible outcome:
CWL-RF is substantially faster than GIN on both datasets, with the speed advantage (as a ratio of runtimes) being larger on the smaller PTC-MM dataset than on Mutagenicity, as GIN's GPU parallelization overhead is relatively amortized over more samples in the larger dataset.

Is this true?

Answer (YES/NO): YES